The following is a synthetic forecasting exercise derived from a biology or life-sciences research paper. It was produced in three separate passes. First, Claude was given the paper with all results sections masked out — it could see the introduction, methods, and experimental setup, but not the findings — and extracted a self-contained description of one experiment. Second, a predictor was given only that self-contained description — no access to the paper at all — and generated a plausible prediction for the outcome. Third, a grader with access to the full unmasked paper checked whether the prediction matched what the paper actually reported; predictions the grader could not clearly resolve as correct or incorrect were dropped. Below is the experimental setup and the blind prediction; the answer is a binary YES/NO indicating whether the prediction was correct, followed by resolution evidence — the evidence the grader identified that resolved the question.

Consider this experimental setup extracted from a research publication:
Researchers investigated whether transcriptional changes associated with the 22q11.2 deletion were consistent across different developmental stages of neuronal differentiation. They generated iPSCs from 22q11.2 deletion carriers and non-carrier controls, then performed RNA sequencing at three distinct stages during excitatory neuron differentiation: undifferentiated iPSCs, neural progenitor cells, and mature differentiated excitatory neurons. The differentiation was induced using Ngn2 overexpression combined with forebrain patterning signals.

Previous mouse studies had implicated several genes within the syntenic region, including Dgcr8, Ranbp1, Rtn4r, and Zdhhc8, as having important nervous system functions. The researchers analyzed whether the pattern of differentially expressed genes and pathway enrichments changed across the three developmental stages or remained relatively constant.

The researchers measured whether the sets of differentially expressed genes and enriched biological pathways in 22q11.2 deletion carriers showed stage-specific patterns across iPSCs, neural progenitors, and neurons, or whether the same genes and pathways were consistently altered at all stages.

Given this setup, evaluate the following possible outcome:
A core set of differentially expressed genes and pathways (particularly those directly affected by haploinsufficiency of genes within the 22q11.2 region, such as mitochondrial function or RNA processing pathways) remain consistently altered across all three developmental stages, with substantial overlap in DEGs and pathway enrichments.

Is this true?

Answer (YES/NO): NO